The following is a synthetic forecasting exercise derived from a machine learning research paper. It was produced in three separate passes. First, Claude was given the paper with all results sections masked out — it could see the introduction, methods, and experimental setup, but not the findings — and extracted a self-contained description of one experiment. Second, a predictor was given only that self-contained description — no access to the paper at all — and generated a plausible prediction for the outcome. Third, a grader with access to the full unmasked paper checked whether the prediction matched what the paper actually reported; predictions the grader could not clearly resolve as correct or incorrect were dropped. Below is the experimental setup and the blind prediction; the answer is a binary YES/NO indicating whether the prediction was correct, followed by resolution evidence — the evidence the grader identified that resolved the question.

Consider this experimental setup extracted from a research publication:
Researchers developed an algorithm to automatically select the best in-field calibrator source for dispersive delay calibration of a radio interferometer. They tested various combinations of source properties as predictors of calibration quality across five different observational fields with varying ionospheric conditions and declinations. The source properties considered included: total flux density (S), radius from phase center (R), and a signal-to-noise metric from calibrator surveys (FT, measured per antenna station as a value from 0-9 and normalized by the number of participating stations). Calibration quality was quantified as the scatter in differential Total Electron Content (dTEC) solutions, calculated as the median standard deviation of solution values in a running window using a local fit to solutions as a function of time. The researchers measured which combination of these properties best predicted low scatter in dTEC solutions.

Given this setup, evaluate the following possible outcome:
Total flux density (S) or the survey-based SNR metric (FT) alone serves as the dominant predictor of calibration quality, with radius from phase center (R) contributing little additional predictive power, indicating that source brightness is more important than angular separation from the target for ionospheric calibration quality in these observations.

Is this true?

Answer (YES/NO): NO